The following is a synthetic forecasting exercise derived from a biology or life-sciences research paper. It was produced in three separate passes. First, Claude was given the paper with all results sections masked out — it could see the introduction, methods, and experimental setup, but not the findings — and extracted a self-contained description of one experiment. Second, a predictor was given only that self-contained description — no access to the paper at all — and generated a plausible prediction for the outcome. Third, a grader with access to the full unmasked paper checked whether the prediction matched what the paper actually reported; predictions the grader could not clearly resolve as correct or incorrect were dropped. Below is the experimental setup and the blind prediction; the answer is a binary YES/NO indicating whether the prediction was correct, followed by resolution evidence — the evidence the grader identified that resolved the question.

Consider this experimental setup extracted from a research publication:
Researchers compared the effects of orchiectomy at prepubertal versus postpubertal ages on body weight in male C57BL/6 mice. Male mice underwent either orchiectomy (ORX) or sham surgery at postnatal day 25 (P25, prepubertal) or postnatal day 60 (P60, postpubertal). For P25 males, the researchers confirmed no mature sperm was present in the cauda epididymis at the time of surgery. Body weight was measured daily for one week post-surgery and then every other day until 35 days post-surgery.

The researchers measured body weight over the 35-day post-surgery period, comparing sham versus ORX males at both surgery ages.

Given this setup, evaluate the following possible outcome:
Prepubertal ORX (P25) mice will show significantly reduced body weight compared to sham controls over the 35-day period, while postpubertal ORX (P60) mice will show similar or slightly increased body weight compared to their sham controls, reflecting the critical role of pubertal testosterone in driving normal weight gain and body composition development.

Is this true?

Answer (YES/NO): NO